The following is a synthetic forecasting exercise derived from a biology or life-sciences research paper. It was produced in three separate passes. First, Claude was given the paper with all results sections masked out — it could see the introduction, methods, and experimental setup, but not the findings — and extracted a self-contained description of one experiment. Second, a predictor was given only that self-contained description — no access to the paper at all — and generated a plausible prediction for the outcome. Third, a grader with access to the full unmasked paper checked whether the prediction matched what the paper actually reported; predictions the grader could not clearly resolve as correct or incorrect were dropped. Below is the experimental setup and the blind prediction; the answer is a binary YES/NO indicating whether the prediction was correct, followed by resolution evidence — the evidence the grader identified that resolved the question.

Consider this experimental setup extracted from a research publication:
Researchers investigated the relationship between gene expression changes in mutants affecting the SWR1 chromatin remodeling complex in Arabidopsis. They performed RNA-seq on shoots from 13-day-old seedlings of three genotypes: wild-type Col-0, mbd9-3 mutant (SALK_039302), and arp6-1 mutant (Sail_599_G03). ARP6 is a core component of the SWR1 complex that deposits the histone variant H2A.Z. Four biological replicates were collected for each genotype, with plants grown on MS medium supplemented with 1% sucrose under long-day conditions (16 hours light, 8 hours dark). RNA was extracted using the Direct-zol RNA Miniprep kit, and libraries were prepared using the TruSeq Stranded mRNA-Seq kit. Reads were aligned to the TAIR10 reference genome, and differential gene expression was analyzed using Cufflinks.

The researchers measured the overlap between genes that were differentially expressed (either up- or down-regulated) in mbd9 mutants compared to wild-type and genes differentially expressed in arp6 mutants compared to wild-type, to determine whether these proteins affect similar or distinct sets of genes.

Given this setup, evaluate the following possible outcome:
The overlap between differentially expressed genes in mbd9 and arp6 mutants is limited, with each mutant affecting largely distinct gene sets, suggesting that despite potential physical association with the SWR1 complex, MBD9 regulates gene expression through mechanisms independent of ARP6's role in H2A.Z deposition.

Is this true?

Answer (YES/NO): NO